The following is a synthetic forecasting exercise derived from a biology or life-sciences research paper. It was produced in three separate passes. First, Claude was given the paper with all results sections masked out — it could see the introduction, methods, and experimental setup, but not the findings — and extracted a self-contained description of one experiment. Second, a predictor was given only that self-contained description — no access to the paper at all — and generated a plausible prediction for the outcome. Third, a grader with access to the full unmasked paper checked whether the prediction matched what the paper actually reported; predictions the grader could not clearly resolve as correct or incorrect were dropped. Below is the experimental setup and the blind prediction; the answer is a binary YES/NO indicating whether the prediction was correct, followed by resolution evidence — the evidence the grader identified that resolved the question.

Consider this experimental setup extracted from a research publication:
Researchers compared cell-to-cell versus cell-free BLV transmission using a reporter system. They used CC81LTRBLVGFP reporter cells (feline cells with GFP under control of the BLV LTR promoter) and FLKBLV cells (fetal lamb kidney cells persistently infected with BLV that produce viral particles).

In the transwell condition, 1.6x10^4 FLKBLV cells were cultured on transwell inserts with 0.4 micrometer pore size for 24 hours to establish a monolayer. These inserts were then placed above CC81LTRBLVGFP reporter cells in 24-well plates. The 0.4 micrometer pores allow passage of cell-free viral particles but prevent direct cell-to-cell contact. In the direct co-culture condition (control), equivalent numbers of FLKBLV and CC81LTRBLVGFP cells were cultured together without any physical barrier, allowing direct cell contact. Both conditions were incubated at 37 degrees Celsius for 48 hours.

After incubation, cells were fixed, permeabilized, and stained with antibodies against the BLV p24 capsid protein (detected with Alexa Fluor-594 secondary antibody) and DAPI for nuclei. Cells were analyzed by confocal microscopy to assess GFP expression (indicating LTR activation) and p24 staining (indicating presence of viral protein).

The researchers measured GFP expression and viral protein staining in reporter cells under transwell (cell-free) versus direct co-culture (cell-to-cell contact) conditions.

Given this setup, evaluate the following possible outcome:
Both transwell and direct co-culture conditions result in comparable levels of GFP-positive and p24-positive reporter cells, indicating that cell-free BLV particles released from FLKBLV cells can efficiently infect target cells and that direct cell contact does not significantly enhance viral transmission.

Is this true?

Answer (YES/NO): NO